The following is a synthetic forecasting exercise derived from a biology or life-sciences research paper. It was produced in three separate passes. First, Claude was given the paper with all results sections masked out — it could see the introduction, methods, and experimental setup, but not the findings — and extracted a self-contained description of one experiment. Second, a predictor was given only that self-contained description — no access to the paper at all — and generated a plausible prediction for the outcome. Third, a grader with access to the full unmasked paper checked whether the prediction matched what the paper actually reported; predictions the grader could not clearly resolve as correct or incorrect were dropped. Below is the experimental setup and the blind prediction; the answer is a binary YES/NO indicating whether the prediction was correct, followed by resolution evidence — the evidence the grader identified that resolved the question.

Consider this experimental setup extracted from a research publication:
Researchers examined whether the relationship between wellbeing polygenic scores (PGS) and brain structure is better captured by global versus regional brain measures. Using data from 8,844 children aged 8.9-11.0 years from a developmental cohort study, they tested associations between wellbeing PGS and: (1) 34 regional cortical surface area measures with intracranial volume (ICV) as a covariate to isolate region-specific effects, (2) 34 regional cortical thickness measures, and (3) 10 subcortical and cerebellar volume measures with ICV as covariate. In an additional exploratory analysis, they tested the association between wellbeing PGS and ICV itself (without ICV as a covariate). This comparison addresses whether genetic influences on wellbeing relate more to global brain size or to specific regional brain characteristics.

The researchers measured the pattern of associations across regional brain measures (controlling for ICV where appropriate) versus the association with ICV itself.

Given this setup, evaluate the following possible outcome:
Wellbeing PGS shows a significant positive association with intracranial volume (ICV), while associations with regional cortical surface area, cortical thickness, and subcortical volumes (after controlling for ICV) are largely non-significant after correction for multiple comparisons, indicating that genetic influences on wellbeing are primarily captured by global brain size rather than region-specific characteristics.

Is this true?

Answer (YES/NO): YES